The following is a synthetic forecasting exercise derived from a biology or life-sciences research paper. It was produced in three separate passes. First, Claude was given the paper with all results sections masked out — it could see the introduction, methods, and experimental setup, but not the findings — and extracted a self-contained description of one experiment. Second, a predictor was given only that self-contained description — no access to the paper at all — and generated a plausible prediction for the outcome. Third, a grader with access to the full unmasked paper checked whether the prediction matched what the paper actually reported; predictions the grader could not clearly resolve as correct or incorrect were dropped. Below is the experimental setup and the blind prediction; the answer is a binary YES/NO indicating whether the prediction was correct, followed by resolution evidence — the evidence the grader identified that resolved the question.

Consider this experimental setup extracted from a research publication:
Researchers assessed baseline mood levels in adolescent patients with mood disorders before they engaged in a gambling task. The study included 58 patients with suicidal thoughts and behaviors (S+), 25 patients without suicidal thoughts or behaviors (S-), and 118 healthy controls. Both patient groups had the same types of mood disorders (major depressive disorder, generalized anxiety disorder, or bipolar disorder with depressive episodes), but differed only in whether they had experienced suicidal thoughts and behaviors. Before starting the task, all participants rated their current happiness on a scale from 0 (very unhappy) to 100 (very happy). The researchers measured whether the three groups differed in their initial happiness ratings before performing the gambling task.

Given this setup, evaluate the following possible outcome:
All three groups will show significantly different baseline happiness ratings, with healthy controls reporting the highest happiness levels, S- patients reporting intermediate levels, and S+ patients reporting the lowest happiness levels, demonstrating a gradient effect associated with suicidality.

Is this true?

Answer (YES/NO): YES